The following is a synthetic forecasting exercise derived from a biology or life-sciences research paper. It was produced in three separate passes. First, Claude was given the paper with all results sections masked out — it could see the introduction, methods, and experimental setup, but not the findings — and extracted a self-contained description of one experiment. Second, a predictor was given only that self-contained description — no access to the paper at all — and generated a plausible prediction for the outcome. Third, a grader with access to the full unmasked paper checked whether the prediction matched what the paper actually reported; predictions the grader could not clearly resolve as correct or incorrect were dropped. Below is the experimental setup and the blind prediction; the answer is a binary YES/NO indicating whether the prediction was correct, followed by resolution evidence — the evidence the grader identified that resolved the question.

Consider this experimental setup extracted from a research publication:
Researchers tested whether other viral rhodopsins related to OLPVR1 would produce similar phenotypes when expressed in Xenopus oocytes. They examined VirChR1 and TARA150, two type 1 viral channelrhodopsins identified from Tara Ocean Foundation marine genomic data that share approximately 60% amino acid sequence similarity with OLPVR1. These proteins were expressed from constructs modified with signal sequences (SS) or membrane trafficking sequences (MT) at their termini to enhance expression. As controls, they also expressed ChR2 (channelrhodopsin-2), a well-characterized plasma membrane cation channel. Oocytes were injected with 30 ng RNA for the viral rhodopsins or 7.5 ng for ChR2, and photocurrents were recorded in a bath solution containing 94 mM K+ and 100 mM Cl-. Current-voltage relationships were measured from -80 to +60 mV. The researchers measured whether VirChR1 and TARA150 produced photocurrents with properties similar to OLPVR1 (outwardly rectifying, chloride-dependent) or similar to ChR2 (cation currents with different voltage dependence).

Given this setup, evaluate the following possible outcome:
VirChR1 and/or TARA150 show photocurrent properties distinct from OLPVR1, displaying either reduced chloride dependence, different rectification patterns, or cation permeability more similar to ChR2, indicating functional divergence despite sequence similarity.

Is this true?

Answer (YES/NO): NO